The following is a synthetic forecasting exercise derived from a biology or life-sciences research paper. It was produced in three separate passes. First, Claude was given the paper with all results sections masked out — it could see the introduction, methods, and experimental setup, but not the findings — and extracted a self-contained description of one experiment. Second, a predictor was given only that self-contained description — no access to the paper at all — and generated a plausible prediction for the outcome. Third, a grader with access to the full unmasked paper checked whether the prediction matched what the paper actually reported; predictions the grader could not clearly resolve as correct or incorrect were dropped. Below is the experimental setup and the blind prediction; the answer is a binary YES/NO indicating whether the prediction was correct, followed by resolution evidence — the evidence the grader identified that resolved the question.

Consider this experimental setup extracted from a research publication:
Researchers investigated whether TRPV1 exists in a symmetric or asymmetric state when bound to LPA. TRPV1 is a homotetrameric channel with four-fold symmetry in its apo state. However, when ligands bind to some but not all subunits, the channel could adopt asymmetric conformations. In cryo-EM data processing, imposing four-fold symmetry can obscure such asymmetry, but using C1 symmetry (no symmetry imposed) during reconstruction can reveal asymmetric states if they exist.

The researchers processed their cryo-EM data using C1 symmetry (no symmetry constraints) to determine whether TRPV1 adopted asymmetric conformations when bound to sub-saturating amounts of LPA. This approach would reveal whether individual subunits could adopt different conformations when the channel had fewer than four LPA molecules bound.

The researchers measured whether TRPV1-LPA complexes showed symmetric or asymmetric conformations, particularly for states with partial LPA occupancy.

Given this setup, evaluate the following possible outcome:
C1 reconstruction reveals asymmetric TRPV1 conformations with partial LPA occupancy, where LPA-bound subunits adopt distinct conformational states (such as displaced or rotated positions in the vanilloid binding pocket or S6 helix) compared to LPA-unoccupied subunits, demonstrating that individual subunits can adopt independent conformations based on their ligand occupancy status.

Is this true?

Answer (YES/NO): YES